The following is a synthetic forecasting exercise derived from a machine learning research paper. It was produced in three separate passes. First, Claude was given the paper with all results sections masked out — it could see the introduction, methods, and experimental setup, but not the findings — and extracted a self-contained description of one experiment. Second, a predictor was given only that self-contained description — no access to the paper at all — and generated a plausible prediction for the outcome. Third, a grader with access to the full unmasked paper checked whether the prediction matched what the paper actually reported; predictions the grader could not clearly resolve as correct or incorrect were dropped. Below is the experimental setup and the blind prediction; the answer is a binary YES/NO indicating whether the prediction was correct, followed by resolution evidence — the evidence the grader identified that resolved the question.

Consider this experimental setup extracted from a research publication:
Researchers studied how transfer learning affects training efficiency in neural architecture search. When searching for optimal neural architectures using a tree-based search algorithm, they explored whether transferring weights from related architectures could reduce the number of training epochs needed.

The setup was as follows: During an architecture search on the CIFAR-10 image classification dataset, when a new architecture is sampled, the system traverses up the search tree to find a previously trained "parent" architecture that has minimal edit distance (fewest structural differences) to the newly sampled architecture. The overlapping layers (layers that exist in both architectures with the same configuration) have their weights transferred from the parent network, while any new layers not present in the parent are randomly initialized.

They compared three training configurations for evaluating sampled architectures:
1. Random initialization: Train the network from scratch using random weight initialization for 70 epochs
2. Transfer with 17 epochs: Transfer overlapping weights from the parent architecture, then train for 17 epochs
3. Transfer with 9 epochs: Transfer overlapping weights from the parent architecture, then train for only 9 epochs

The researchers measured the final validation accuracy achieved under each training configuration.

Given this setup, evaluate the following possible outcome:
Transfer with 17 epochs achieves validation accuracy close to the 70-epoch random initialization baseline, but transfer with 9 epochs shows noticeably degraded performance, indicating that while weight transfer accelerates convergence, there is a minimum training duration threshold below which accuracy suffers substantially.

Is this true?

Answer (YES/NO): YES